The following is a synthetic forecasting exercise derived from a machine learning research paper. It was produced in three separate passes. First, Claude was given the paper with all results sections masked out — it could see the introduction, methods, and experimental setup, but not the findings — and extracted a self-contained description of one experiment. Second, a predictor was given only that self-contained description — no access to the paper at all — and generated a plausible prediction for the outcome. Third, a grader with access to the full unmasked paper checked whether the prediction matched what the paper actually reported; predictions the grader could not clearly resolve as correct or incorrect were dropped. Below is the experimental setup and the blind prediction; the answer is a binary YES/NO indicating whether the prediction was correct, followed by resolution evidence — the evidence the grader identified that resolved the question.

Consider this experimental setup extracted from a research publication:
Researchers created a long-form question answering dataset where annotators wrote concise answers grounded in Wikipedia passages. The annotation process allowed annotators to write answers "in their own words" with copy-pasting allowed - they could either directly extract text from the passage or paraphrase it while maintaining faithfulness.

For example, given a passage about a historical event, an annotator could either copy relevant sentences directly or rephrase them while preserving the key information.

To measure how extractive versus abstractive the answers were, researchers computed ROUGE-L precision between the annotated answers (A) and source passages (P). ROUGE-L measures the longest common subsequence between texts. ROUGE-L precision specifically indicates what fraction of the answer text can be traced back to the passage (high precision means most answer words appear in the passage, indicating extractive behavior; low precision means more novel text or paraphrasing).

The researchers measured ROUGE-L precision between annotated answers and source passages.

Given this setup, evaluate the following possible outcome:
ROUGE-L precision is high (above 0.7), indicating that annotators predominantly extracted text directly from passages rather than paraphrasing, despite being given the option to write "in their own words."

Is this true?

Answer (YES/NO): YES